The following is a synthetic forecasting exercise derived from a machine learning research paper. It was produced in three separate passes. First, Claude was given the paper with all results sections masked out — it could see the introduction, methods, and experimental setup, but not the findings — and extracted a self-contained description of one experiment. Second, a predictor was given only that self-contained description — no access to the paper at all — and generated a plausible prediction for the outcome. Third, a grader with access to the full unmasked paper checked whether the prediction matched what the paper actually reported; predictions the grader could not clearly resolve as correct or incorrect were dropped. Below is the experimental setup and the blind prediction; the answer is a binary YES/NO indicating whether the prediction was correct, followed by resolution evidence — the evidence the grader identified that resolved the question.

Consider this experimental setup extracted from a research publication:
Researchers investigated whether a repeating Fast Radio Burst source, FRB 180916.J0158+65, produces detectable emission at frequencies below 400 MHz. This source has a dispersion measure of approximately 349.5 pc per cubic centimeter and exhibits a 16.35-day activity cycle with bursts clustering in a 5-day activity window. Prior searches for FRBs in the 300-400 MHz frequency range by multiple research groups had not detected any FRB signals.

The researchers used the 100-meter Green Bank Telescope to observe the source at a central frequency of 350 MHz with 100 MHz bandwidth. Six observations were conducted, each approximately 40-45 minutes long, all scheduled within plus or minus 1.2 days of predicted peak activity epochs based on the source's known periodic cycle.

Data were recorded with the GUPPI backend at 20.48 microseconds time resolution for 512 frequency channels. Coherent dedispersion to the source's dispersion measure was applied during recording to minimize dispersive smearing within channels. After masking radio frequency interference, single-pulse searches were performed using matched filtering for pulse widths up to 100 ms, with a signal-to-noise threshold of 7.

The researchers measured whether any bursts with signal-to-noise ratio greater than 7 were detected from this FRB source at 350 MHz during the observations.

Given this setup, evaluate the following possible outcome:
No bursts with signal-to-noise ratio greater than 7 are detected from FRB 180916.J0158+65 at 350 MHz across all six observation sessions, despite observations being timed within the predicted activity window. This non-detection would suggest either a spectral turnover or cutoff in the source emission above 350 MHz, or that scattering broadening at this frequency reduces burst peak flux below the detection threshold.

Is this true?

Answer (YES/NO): NO